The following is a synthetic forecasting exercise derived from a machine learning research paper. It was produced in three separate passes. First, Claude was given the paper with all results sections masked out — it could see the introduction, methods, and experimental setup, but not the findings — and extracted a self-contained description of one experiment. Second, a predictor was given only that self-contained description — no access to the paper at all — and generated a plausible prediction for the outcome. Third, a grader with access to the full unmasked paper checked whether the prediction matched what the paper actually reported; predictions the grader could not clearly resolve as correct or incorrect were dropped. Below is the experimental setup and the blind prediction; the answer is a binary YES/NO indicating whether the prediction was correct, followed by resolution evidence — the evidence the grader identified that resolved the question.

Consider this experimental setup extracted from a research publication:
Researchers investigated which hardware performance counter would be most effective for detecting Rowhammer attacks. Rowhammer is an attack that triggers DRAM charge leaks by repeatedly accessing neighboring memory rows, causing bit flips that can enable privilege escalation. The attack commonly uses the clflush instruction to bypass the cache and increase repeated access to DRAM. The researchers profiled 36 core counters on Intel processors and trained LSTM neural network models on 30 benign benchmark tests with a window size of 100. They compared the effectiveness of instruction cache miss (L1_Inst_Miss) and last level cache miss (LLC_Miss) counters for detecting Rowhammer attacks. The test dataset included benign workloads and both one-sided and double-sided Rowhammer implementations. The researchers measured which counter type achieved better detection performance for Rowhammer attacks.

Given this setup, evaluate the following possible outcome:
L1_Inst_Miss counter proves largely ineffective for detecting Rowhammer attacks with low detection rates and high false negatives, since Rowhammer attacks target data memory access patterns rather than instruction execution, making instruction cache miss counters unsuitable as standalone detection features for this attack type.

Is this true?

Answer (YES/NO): NO